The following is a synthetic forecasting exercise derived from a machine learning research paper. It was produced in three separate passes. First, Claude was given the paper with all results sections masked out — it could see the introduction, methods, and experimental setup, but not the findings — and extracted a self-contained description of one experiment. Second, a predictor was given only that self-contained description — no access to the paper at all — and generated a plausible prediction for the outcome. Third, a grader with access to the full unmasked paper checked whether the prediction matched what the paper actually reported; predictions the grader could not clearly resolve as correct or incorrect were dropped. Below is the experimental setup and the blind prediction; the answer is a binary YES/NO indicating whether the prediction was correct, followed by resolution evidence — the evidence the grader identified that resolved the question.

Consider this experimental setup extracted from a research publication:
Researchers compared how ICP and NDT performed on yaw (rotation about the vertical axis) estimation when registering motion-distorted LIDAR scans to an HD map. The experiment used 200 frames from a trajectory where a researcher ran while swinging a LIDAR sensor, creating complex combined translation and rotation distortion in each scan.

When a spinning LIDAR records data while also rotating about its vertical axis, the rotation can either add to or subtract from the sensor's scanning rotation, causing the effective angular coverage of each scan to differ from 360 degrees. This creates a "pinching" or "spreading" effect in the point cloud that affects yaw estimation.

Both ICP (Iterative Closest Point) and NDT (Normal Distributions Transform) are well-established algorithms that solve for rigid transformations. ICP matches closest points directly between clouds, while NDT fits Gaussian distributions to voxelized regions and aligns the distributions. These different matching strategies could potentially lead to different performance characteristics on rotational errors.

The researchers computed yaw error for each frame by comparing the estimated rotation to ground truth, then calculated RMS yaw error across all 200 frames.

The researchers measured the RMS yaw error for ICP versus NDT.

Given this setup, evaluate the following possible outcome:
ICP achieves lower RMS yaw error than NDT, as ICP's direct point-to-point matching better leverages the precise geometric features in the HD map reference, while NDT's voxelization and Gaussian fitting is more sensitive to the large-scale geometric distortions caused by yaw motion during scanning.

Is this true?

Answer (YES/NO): YES